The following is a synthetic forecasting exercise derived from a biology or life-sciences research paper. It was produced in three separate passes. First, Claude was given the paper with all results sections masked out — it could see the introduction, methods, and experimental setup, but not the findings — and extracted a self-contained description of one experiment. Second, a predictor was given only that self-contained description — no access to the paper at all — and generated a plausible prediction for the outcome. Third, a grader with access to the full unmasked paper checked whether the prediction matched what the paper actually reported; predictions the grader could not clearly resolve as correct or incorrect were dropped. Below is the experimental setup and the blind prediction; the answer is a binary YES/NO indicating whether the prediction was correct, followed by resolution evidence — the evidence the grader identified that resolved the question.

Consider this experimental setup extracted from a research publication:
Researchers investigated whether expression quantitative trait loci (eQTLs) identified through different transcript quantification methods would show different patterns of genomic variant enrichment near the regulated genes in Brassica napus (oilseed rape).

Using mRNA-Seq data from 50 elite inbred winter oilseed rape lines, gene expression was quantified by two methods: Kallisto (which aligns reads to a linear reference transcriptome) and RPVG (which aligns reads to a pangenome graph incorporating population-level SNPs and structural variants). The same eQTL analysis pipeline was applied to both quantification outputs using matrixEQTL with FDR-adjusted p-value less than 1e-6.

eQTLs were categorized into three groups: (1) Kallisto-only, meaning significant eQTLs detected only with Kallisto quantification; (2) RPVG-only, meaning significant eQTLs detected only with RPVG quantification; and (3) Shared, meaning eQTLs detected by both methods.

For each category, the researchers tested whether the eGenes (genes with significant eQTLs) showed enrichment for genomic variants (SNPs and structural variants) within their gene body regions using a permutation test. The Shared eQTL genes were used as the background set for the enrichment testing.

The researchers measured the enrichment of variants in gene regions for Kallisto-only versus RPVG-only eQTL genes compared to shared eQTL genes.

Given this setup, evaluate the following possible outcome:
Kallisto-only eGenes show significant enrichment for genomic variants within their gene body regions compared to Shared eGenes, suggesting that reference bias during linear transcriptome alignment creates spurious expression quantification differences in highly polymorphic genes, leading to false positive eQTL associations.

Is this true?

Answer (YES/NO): YES